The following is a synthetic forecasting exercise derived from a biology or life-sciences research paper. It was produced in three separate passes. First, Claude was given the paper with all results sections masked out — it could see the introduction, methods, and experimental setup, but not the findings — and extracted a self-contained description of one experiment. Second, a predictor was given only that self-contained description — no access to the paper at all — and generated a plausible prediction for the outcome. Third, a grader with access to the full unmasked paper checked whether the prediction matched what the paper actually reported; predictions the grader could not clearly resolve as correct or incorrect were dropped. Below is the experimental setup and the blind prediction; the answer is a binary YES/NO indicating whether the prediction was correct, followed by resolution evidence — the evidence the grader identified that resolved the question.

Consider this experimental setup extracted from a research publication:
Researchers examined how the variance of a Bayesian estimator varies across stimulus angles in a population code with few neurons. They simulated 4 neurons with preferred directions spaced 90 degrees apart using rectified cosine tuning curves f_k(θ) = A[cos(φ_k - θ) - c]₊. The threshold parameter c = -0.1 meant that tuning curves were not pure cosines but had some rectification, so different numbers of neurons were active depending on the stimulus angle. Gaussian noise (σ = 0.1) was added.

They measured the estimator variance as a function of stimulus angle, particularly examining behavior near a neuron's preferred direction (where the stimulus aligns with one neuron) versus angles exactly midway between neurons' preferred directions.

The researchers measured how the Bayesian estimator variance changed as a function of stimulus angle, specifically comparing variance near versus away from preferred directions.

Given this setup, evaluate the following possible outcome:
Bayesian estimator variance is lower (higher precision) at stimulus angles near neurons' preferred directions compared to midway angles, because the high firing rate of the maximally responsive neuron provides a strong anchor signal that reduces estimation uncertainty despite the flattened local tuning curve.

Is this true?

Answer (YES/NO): NO